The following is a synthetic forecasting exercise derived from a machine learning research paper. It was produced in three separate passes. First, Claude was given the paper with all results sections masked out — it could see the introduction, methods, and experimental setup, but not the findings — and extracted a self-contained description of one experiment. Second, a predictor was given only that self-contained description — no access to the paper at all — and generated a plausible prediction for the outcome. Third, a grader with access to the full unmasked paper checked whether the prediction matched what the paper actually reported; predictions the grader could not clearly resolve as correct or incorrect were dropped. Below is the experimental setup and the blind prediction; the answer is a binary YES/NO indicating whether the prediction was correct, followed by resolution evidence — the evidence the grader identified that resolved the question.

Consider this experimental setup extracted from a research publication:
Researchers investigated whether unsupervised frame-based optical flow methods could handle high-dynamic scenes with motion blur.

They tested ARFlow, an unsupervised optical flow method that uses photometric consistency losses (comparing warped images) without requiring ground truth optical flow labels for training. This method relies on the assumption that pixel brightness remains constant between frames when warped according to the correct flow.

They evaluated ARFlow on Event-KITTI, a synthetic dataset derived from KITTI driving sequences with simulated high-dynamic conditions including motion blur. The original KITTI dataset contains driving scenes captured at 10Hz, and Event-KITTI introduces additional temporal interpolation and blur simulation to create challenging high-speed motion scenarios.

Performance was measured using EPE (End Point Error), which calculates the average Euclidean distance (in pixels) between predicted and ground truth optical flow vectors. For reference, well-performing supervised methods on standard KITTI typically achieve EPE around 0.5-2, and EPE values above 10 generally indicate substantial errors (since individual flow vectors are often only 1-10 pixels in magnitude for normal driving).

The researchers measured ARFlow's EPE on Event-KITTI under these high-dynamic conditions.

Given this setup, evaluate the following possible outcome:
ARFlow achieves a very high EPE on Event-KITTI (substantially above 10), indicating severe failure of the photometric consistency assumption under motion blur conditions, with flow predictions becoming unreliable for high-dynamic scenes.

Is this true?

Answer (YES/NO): YES